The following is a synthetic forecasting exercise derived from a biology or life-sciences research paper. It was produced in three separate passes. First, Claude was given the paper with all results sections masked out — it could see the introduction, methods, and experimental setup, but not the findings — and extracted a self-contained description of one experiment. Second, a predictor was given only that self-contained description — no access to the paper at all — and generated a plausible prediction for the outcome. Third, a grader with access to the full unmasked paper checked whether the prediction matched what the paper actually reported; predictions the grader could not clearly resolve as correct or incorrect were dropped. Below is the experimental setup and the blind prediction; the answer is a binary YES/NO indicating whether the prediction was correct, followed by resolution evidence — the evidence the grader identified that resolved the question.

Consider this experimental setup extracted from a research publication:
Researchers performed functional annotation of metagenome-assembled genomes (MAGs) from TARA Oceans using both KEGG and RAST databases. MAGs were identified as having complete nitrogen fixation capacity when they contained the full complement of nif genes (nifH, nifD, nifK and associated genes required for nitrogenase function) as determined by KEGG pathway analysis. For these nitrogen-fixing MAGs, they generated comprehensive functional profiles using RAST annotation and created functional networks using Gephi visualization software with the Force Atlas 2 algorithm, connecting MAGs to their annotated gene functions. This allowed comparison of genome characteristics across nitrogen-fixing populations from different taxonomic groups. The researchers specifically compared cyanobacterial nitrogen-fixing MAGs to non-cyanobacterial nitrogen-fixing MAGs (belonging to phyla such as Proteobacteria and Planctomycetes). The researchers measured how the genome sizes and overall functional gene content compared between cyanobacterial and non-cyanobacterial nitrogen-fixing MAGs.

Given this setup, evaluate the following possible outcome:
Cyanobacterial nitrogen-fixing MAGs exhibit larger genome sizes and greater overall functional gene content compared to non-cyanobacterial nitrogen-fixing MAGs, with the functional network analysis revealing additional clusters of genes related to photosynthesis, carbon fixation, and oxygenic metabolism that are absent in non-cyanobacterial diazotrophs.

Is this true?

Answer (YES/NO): NO